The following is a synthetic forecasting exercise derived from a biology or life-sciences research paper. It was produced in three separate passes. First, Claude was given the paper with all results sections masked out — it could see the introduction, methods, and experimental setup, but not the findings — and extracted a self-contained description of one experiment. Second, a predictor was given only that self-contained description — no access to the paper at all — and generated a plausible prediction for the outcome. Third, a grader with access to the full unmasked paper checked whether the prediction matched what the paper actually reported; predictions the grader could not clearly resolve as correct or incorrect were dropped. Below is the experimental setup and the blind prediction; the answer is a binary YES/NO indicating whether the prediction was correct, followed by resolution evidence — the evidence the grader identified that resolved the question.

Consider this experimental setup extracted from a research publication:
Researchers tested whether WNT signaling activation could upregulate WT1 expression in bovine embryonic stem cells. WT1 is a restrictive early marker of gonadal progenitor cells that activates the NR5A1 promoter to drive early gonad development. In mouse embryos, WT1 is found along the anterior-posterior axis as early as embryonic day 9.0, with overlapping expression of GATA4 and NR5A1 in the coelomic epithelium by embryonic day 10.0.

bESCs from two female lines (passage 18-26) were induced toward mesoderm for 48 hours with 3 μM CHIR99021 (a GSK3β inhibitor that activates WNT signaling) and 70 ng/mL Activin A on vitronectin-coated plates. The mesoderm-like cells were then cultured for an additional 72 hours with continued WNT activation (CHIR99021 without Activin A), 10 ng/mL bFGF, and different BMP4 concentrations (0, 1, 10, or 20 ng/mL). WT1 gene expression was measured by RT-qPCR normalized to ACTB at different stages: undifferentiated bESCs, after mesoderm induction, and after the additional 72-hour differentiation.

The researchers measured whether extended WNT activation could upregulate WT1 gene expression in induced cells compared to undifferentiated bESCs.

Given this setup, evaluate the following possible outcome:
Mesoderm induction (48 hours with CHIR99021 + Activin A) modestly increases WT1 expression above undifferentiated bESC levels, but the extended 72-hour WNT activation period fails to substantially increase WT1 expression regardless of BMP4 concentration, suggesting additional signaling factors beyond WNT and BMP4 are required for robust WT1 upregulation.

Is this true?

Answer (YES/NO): NO